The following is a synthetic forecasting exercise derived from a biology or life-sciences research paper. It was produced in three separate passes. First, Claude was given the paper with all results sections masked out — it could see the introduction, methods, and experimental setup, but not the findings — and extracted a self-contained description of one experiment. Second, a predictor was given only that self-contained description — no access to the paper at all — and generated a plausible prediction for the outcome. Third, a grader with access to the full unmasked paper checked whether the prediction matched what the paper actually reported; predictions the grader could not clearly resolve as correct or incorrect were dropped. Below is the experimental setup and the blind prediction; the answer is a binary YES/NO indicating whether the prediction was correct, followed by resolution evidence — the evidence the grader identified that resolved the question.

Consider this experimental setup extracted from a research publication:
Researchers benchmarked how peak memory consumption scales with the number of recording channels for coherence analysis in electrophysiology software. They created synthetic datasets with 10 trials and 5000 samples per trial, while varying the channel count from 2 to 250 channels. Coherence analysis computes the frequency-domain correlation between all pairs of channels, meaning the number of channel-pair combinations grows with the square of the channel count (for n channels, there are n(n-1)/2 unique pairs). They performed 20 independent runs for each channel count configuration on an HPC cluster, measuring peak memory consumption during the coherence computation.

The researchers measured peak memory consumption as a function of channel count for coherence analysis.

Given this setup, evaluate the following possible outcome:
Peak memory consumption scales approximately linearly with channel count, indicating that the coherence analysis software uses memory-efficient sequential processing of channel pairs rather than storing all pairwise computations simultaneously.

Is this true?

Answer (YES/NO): NO